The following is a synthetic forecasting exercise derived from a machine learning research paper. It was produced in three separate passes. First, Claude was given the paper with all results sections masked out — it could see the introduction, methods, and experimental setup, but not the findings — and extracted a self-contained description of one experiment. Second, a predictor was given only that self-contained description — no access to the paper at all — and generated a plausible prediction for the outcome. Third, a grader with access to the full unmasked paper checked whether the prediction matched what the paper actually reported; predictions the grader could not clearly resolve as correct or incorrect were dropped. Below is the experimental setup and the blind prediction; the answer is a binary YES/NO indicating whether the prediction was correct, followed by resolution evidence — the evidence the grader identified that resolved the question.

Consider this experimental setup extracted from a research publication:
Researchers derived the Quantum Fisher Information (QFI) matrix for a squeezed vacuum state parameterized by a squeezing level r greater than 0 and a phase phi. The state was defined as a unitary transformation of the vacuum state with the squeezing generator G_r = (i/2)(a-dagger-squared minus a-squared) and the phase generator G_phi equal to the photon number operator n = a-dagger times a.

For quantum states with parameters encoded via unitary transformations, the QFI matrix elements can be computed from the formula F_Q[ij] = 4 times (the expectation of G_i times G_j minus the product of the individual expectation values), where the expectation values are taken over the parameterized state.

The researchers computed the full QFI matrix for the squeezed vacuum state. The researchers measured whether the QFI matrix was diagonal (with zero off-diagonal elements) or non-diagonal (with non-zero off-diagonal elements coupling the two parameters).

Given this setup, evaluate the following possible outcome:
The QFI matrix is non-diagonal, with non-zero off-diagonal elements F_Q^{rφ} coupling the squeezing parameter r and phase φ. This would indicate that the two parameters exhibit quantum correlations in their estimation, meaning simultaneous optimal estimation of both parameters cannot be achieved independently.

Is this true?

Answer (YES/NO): NO